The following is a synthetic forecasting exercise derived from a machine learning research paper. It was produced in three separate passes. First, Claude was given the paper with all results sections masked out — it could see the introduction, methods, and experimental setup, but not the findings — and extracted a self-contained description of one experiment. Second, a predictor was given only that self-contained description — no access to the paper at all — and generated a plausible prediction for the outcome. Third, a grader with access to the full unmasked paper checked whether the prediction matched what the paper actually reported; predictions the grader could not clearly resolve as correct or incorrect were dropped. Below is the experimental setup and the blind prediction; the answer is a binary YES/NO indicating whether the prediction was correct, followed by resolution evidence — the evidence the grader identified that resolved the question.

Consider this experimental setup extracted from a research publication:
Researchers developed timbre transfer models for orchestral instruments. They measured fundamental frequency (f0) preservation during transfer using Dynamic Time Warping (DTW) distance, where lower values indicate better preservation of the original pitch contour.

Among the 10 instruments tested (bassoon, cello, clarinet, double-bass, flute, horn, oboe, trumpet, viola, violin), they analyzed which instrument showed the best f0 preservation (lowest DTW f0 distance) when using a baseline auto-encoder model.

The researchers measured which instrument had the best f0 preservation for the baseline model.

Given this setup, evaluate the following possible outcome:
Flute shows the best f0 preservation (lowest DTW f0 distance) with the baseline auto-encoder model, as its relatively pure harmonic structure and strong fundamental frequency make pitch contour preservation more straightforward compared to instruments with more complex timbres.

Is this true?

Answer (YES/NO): NO